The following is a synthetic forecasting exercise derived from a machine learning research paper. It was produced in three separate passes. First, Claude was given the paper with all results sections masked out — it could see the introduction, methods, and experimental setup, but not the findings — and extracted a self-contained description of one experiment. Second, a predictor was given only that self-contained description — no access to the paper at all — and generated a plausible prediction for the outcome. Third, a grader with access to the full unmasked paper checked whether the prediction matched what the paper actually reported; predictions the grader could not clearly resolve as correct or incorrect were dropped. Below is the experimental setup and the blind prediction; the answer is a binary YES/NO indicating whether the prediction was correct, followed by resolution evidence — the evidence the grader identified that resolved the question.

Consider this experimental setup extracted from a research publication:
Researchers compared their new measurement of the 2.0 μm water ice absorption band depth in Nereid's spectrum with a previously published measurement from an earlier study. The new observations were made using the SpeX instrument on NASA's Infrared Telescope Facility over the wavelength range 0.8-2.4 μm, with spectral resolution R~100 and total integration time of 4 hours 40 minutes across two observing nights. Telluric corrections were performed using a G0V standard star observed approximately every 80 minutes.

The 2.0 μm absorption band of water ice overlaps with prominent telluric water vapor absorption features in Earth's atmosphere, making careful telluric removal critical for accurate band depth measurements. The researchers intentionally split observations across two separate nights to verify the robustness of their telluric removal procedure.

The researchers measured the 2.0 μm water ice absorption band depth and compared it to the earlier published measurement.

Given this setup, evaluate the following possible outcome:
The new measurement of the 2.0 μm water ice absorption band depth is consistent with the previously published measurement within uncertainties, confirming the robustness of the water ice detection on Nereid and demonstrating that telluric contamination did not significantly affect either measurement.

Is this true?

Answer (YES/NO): YES